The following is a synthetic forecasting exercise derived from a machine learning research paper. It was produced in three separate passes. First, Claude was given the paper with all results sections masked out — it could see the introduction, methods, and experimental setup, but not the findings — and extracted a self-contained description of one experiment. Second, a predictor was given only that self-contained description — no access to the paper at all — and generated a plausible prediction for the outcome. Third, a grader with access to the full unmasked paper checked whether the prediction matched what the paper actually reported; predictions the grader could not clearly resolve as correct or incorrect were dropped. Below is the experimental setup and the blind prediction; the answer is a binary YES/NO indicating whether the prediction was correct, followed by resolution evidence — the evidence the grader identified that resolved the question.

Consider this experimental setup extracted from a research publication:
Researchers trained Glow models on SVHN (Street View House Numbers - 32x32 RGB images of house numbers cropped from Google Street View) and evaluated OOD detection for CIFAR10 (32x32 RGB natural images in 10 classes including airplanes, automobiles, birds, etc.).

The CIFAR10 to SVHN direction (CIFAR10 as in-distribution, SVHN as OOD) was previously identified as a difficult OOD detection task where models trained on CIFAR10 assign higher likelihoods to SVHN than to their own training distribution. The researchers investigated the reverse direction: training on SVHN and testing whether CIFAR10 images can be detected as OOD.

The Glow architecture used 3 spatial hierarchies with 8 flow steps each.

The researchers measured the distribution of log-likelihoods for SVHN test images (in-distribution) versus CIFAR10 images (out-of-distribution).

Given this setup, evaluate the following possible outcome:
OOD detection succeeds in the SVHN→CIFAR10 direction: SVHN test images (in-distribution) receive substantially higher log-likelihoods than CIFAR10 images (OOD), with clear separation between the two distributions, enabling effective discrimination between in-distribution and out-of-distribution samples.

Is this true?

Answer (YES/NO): YES